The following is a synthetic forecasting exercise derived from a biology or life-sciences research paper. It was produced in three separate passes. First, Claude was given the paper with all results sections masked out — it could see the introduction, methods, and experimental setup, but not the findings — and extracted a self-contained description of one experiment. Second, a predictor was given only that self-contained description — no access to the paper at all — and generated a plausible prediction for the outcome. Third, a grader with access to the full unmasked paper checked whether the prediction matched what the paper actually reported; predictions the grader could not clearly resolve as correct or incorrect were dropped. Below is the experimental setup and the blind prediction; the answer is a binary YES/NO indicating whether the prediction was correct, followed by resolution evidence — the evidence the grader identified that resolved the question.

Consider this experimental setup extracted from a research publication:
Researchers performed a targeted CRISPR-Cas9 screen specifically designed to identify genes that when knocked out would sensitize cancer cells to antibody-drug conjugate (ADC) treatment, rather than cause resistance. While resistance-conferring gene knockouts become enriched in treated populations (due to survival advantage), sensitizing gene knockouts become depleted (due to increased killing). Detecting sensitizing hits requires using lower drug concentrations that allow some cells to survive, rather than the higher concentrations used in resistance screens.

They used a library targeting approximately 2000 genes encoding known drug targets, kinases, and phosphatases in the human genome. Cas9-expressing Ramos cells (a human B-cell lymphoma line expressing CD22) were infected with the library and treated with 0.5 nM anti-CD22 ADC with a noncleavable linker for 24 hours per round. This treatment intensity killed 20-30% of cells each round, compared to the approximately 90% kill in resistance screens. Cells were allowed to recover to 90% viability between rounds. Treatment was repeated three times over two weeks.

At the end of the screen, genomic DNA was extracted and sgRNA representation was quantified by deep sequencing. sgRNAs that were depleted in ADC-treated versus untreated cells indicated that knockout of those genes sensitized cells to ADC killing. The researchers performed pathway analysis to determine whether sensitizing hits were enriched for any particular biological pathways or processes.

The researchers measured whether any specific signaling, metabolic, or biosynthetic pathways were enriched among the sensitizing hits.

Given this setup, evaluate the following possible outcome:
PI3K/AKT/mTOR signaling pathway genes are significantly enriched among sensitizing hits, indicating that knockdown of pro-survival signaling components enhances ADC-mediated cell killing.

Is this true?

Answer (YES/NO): NO